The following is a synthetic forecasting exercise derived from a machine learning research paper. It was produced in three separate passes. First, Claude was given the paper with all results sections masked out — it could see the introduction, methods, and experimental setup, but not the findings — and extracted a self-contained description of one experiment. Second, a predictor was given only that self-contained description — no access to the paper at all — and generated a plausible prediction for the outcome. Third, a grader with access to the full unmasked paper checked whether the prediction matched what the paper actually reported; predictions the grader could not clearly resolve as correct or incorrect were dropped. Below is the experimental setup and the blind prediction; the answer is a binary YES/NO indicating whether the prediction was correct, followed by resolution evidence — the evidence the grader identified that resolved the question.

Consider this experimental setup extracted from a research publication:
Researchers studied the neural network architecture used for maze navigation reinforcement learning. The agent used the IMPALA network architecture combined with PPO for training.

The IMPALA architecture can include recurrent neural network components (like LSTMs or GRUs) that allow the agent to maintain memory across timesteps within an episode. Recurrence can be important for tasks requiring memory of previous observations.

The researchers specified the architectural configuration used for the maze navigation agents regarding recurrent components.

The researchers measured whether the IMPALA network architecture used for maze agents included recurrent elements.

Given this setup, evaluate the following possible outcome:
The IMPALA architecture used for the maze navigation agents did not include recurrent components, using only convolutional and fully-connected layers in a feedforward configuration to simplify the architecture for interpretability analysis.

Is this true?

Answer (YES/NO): NO